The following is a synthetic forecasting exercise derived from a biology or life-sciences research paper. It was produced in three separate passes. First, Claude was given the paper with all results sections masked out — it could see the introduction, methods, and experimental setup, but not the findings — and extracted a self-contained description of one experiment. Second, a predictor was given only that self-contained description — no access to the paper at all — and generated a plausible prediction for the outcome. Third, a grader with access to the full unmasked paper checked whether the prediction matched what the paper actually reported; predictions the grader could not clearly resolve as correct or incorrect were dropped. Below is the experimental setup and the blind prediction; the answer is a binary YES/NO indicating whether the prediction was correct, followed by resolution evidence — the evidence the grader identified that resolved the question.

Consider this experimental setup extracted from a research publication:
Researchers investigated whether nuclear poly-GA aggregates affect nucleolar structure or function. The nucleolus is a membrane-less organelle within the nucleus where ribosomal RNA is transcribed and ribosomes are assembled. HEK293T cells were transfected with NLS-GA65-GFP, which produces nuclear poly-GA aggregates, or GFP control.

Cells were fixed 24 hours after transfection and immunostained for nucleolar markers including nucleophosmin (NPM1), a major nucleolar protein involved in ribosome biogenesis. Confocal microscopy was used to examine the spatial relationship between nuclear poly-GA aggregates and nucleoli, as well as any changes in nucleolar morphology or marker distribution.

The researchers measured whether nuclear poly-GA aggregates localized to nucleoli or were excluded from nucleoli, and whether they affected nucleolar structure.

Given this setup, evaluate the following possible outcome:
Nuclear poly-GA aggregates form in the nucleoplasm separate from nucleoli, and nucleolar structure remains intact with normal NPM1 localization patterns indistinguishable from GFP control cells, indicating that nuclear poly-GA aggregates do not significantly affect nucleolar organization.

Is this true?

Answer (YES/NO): NO